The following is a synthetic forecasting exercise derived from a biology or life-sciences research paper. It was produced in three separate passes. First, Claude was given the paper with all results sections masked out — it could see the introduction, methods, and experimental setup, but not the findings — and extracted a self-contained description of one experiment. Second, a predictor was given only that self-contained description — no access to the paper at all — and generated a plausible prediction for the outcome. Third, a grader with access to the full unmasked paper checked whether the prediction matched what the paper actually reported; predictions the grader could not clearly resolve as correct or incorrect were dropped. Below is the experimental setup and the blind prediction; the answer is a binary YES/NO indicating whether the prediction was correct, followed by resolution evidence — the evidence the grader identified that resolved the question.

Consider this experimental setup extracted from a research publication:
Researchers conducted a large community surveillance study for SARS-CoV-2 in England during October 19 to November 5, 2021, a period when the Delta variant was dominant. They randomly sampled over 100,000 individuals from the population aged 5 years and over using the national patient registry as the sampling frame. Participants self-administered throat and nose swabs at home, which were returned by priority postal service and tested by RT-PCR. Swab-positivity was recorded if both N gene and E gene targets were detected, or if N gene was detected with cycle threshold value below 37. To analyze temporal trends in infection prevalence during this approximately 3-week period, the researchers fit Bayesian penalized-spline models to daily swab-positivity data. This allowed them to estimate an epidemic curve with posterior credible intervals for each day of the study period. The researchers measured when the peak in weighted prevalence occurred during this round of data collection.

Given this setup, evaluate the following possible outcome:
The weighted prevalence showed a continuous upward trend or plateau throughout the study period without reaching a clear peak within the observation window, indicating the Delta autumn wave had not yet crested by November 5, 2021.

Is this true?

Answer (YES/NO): NO